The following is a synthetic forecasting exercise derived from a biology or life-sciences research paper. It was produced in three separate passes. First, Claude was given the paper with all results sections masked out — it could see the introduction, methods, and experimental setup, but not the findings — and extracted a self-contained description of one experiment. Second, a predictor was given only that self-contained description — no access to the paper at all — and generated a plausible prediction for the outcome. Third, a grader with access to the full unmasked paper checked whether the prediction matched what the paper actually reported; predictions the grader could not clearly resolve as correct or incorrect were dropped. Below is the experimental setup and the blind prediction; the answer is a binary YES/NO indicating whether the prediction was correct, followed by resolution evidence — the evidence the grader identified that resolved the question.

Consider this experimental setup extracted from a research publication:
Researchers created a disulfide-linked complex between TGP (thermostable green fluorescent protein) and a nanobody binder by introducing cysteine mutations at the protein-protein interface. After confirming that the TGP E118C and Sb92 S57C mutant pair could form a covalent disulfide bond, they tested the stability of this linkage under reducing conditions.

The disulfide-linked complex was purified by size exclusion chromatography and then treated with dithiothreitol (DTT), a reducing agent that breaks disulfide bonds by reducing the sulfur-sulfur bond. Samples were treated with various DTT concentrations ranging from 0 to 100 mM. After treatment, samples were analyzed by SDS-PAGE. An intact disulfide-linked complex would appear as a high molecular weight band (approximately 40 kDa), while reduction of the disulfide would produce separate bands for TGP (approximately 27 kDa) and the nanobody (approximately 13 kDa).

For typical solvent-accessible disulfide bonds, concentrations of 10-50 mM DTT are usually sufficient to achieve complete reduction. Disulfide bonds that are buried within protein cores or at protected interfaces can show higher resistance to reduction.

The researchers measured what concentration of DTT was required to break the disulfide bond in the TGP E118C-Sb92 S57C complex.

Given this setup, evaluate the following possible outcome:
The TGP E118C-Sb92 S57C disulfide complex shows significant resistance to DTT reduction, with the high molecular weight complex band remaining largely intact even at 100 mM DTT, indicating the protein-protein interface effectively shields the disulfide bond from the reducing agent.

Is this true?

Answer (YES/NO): NO